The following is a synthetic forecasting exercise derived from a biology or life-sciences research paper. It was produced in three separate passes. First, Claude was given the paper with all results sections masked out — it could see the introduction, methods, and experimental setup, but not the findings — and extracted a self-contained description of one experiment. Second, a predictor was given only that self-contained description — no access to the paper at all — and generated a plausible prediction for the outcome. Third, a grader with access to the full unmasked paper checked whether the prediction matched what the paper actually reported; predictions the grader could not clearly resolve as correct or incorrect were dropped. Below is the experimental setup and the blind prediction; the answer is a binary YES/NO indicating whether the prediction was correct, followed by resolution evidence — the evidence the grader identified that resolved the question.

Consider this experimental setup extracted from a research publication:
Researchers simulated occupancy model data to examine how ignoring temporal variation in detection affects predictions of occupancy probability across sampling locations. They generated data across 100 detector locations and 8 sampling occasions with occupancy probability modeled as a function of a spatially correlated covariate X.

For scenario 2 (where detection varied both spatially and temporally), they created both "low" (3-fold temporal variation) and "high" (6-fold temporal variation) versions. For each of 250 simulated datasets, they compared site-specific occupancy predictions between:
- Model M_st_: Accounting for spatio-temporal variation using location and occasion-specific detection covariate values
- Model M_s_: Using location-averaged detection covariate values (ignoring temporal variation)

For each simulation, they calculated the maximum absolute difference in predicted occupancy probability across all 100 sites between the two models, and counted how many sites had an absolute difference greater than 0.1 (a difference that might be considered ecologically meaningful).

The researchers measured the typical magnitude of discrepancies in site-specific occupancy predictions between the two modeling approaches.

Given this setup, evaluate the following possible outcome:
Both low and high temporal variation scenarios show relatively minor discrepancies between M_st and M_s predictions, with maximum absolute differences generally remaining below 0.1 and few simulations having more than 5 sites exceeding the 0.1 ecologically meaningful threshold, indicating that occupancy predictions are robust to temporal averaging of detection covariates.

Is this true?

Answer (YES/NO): YES